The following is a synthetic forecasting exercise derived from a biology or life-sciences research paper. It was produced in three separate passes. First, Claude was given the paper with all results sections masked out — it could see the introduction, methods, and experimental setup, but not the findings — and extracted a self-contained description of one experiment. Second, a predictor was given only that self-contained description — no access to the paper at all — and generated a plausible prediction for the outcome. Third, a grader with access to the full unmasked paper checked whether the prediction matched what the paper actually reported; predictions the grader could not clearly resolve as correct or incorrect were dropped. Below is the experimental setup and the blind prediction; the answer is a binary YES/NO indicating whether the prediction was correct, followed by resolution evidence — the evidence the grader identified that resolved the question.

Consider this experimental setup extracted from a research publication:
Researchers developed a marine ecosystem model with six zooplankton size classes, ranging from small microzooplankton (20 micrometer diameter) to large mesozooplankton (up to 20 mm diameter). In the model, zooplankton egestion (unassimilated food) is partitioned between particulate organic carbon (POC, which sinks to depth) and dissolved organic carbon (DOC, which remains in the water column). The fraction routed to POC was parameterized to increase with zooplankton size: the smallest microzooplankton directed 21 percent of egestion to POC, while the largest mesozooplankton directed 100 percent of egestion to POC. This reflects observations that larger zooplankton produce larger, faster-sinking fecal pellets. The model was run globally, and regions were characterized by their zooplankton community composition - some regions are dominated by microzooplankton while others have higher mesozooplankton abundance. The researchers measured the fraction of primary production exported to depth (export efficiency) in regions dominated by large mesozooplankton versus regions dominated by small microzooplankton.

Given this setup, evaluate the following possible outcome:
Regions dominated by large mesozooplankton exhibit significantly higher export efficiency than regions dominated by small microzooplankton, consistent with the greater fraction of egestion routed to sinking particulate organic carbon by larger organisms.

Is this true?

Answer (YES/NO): YES